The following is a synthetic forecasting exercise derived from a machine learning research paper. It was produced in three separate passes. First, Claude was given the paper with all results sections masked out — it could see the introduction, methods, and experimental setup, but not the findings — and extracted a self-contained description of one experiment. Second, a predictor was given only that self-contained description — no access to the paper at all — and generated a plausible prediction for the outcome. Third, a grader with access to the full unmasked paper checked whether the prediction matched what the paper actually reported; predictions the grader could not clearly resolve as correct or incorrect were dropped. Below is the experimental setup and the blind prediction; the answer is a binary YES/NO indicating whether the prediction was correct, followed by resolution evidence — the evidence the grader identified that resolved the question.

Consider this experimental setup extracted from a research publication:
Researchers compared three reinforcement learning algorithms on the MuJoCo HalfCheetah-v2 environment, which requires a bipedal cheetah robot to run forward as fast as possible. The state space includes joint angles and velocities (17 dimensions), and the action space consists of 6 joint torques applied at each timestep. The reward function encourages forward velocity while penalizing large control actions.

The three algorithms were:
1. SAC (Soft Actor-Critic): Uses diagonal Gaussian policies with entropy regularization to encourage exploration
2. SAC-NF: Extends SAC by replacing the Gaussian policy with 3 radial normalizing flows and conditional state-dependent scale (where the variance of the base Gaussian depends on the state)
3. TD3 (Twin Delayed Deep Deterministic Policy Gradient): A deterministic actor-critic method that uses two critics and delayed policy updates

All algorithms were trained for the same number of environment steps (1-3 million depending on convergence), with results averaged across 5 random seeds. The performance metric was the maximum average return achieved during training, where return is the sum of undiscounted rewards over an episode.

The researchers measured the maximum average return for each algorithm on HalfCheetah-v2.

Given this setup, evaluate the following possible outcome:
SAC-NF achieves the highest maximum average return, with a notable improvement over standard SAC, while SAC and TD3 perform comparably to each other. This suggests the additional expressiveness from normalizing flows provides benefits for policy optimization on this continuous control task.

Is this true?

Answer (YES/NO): NO